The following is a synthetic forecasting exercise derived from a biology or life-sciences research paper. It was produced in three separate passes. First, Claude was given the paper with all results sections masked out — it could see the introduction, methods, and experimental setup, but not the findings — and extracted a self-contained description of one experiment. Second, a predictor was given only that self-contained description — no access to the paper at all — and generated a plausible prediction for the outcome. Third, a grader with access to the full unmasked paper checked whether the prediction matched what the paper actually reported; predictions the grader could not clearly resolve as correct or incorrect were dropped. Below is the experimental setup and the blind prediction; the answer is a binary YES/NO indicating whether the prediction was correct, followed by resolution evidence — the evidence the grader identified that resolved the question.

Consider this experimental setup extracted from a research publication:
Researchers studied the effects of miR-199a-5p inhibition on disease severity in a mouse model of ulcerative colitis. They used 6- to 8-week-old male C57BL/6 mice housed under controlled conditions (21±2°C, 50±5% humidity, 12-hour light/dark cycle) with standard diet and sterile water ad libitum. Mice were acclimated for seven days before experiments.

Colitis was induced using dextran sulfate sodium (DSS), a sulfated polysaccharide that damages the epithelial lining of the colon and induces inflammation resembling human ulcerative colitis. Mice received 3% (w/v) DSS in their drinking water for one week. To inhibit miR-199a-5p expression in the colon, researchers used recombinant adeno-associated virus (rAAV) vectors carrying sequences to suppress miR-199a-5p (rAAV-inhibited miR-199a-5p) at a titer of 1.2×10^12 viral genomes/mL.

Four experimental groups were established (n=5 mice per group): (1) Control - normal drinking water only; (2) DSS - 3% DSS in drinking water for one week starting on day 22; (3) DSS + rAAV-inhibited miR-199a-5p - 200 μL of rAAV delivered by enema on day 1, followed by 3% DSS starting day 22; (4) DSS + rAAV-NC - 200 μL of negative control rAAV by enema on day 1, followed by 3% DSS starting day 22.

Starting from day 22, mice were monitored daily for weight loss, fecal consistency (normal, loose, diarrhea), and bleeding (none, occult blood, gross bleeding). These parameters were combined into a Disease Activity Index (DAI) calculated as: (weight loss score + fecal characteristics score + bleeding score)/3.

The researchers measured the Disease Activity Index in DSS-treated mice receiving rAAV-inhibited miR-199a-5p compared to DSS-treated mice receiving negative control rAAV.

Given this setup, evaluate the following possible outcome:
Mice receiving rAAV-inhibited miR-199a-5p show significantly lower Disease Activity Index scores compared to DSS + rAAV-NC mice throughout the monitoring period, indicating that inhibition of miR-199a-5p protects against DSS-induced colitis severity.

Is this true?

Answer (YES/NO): YES